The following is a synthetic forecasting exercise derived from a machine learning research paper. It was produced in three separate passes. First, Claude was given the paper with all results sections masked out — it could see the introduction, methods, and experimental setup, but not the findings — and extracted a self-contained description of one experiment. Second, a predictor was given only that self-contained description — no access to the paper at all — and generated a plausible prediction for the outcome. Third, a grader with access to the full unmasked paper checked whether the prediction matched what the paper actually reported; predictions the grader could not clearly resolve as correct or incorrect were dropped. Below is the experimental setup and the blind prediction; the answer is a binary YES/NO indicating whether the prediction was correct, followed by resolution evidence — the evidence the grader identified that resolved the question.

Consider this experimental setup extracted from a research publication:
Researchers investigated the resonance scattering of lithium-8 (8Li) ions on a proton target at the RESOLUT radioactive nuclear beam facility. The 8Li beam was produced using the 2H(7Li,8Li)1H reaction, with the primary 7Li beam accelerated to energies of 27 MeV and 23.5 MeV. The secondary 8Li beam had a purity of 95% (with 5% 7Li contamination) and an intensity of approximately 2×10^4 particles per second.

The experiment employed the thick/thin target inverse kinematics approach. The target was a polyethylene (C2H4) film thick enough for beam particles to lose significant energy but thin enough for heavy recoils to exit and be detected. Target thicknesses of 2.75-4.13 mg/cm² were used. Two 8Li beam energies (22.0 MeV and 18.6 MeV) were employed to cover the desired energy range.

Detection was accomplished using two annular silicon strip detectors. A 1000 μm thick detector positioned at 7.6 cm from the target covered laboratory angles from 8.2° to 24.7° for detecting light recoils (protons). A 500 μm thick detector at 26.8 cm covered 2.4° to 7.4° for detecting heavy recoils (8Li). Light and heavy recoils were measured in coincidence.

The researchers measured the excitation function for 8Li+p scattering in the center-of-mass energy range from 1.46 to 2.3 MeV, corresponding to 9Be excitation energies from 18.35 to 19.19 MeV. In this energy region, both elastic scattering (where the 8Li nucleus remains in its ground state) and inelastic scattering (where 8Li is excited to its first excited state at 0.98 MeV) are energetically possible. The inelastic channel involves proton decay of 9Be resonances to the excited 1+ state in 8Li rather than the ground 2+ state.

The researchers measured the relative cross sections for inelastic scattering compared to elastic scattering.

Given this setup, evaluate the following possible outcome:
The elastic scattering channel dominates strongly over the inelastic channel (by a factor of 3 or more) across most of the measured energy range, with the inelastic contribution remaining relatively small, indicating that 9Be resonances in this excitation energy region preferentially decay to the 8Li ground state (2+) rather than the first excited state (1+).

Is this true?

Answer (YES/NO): YES